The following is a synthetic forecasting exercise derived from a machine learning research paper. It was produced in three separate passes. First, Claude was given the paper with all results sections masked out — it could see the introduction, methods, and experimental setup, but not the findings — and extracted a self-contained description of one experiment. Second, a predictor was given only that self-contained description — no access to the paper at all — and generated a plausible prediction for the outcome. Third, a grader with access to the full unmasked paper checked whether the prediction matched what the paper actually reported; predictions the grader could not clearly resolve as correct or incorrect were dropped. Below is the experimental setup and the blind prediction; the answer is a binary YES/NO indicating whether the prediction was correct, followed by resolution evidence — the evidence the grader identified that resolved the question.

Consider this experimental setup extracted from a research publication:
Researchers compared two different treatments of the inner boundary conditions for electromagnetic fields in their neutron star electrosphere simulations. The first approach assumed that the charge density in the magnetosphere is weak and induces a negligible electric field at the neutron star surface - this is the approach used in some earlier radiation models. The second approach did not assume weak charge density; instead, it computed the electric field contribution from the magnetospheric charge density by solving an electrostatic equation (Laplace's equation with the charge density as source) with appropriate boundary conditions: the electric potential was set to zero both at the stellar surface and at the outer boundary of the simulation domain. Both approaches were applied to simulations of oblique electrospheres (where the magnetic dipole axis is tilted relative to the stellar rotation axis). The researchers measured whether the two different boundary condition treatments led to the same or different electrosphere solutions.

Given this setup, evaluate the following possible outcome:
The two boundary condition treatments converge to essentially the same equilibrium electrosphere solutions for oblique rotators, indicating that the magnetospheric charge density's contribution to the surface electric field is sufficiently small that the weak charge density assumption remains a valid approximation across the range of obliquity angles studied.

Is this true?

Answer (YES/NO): YES